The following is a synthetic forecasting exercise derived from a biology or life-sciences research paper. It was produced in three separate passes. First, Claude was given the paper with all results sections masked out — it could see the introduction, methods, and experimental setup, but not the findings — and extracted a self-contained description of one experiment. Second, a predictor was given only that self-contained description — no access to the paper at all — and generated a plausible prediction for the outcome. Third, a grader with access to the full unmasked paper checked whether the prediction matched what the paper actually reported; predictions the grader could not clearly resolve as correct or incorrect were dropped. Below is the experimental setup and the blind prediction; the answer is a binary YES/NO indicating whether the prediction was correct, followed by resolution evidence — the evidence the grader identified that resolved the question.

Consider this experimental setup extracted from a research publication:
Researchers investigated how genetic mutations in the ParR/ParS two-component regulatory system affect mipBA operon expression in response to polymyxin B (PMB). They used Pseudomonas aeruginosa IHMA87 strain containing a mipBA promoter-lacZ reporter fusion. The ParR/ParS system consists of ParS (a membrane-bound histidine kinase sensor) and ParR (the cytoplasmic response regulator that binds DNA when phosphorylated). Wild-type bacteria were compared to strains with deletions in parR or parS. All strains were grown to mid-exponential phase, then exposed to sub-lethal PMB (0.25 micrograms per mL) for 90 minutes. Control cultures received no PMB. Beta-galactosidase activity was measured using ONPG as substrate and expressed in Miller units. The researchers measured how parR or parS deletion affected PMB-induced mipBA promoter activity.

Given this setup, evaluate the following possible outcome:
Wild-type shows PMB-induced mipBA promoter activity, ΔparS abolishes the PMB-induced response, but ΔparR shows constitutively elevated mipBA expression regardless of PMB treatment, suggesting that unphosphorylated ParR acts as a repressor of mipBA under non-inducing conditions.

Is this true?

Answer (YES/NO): NO